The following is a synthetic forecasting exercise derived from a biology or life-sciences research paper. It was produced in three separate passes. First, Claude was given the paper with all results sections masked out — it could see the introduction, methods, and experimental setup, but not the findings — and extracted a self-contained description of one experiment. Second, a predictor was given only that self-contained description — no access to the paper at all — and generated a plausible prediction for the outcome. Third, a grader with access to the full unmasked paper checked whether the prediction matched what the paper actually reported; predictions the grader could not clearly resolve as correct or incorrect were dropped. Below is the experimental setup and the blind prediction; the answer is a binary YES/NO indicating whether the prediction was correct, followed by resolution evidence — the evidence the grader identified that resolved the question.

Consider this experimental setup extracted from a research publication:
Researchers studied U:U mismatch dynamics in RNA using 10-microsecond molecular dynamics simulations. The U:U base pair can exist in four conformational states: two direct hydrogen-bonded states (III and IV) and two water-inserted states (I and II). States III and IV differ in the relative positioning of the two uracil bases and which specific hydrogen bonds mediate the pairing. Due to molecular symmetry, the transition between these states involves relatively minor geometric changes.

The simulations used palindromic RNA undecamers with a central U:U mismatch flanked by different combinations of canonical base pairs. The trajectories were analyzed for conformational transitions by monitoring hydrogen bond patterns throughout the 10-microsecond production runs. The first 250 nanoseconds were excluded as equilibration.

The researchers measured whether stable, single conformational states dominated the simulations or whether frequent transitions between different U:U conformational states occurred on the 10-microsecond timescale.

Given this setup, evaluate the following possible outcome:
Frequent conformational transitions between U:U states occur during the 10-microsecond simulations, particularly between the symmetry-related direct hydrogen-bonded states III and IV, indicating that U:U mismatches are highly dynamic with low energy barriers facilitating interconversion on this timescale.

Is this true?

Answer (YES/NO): YES